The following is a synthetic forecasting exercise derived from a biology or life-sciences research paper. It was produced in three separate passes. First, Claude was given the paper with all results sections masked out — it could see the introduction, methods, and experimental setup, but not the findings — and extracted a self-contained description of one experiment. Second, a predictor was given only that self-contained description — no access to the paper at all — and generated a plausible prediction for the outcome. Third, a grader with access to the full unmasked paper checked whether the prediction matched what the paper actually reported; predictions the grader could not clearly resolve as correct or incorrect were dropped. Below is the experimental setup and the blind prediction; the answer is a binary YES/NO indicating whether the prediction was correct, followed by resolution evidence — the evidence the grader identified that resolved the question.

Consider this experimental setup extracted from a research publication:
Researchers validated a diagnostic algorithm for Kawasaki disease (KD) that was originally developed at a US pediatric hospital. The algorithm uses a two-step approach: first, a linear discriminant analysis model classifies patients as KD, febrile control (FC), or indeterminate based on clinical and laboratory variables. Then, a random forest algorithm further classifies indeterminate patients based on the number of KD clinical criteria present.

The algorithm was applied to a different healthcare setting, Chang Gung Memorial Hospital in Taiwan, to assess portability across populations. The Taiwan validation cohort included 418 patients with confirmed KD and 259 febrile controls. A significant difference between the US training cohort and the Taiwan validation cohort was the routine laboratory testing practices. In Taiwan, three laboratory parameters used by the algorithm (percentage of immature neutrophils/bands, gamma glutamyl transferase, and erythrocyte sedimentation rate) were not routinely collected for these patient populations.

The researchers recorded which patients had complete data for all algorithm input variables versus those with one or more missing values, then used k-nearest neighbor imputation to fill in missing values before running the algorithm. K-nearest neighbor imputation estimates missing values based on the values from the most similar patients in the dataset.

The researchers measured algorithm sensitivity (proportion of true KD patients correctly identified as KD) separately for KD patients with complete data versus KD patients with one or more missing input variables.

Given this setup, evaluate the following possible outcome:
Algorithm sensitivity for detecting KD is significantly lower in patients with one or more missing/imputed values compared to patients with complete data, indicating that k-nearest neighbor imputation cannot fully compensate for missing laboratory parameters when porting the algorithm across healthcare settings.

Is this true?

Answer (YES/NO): YES